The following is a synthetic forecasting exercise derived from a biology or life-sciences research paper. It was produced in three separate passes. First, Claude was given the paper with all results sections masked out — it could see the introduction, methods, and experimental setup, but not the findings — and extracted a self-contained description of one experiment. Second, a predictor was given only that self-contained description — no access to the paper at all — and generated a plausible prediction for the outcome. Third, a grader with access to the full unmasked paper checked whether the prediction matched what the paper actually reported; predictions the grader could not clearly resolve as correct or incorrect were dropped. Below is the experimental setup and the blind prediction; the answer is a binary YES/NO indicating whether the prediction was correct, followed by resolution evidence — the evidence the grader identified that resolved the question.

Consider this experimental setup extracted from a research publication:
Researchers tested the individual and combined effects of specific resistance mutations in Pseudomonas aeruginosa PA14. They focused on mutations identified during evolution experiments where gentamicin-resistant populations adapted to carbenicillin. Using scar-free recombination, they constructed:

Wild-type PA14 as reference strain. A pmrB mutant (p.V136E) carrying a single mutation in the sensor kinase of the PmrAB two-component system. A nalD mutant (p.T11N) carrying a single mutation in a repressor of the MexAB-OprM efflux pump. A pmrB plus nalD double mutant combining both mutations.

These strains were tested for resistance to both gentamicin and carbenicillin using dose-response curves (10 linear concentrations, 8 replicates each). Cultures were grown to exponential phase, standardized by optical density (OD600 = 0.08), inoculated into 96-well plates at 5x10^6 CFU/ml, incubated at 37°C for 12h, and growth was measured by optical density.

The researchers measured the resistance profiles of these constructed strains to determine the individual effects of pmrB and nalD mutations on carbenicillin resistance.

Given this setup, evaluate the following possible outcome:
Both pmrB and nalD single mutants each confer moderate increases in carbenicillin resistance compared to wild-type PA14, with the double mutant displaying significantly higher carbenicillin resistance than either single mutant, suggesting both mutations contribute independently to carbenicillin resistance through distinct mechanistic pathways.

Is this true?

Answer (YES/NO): NO